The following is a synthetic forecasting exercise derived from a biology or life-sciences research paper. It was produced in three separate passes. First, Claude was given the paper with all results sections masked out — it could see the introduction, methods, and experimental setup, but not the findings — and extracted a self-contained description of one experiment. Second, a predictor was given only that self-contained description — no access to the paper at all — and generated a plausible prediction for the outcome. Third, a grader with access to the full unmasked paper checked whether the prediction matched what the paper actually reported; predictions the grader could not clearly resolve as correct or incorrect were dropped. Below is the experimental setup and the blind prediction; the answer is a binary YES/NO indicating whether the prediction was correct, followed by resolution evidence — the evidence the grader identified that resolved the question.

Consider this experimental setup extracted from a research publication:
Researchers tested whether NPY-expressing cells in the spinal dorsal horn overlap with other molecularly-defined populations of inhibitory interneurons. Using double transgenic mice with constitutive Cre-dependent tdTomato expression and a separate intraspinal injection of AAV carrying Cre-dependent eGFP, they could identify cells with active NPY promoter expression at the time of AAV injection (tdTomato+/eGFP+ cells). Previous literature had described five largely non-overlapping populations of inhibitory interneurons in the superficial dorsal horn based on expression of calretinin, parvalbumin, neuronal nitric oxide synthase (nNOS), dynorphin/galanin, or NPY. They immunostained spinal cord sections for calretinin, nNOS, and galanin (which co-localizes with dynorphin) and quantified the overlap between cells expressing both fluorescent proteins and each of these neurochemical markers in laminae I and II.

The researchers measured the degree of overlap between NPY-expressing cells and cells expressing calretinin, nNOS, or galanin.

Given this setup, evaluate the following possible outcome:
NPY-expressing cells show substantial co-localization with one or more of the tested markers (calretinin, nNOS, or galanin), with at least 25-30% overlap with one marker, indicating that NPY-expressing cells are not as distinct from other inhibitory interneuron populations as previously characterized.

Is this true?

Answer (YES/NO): NO